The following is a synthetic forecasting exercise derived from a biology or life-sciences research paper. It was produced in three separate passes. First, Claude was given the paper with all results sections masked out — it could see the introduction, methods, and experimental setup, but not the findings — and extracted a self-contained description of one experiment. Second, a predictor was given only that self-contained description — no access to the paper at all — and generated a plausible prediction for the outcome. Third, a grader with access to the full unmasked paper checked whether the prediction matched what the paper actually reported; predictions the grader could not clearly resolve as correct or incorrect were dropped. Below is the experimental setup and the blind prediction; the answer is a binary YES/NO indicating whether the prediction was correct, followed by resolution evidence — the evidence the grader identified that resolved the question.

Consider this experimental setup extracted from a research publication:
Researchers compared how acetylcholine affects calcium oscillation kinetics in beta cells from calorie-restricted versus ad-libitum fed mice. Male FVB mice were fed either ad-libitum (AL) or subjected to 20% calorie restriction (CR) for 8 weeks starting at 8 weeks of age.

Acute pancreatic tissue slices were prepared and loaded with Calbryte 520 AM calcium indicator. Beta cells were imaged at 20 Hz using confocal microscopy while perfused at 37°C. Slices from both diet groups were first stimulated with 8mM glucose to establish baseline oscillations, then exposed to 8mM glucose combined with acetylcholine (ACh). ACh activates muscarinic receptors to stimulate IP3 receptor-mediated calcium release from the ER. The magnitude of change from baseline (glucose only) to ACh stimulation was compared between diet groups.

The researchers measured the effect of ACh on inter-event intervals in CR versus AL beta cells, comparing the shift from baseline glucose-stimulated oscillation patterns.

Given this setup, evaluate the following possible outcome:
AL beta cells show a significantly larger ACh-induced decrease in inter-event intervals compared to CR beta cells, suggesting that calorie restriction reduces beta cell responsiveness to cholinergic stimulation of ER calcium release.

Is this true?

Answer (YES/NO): YES